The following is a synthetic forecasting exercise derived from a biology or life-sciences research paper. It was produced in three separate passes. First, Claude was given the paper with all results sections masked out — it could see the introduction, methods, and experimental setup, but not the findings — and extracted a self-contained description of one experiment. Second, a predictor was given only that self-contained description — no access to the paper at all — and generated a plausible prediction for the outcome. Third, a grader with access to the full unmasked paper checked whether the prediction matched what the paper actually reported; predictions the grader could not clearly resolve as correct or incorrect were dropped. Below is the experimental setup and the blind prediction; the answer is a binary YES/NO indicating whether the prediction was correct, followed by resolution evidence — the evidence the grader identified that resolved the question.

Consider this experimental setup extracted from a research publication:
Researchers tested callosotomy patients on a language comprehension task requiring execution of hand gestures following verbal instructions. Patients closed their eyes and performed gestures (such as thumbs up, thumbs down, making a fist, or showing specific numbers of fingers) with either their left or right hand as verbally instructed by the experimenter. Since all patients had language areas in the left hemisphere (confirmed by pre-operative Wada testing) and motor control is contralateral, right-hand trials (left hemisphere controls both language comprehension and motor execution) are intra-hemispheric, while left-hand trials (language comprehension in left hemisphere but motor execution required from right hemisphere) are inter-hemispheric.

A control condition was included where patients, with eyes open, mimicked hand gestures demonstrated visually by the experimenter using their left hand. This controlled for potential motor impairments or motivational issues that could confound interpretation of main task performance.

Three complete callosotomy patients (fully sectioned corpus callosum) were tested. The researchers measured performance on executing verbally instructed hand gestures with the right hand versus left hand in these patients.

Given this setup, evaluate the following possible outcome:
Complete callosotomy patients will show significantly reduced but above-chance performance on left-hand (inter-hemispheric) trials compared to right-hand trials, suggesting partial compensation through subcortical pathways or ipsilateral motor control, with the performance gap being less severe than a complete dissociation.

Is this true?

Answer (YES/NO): NO